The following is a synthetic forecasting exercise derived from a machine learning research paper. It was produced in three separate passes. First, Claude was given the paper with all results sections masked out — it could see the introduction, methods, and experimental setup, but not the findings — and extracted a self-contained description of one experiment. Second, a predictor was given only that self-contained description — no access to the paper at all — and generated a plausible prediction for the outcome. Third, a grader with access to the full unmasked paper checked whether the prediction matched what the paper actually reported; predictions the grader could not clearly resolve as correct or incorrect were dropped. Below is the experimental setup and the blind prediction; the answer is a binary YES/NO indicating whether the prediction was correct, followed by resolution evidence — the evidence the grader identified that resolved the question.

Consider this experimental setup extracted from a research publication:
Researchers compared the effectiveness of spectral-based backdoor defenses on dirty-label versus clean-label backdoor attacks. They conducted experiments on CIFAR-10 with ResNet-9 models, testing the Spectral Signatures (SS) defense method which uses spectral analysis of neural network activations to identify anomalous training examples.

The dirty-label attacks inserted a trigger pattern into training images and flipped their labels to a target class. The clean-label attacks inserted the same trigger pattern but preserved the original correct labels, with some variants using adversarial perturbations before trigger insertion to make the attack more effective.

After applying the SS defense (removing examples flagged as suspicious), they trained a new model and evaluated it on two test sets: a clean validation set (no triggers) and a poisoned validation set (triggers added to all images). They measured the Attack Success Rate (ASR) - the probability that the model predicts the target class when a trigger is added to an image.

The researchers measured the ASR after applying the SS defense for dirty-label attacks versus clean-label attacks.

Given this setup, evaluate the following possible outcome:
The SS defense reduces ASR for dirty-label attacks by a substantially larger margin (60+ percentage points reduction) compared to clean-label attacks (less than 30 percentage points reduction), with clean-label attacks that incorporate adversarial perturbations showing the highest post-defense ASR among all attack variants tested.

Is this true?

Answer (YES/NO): NO